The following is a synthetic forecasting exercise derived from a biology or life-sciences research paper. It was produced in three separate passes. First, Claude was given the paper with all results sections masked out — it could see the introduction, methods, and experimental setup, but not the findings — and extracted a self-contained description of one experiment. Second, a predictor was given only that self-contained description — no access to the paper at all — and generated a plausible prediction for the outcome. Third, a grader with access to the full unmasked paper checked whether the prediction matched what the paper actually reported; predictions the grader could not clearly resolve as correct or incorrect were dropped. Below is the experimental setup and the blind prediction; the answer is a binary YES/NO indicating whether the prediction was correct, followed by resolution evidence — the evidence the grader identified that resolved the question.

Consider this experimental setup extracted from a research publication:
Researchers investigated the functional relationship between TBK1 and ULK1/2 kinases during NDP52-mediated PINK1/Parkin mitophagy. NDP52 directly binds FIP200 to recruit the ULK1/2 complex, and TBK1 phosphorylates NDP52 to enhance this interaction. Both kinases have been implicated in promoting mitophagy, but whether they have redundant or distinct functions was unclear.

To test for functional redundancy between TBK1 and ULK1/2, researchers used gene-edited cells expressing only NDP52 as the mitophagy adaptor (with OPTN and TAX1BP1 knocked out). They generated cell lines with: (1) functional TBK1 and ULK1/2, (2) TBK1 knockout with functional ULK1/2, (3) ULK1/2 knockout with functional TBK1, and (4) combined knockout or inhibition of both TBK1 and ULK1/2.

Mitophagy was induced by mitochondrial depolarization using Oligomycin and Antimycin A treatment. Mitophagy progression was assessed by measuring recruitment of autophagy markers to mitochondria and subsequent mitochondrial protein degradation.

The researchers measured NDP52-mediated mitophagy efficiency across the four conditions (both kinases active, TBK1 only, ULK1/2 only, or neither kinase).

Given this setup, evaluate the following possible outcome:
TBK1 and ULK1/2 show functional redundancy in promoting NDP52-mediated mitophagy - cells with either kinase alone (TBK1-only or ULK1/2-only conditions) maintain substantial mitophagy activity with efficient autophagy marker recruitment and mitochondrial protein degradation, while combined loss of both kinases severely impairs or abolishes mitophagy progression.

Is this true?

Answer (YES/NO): YES